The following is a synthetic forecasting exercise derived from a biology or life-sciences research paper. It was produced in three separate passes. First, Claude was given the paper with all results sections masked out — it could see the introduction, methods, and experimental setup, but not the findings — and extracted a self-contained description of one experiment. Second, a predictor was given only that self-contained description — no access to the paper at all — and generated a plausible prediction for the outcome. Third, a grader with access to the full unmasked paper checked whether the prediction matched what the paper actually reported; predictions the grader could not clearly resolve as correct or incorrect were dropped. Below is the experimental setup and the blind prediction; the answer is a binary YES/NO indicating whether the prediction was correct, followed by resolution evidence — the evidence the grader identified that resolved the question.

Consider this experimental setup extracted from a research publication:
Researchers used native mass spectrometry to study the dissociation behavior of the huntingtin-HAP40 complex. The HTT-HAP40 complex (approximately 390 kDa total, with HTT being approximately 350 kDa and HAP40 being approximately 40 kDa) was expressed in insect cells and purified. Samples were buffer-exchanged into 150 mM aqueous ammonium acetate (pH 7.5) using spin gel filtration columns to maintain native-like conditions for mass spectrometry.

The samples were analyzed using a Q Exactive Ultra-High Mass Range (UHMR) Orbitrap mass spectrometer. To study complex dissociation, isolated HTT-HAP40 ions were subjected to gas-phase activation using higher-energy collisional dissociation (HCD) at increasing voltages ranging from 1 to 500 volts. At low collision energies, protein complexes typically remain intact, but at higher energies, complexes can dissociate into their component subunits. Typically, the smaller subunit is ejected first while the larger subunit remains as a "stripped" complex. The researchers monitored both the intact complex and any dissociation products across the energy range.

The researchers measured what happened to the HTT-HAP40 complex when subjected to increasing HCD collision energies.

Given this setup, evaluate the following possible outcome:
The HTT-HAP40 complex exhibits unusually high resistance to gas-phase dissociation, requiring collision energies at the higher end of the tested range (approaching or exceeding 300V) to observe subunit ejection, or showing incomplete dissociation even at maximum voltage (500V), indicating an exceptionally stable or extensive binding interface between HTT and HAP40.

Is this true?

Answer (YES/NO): NO